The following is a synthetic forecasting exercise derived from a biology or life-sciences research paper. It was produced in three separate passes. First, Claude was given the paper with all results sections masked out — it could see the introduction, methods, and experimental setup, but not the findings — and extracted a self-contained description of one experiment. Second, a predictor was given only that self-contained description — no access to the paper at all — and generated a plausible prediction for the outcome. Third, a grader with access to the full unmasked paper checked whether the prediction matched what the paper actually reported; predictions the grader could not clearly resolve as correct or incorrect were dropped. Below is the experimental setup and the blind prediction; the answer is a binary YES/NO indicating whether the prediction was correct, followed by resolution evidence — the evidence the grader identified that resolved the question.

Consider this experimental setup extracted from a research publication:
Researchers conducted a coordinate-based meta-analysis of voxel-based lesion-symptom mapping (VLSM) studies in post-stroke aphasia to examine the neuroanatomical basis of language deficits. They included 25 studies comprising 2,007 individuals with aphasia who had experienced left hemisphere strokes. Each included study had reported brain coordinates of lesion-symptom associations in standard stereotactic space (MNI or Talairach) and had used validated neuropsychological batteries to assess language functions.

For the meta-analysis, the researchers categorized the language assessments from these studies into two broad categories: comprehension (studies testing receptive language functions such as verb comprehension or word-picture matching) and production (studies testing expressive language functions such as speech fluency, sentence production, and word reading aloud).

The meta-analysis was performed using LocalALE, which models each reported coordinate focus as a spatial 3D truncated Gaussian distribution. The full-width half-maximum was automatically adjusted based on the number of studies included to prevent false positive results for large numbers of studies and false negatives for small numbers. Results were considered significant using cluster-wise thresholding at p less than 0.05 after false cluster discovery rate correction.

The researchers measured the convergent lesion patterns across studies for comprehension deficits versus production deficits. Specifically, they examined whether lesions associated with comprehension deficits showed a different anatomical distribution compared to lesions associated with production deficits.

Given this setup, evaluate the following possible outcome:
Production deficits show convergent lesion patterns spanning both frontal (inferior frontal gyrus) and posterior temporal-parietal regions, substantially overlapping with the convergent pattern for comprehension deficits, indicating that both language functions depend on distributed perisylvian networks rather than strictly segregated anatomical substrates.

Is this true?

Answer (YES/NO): NO